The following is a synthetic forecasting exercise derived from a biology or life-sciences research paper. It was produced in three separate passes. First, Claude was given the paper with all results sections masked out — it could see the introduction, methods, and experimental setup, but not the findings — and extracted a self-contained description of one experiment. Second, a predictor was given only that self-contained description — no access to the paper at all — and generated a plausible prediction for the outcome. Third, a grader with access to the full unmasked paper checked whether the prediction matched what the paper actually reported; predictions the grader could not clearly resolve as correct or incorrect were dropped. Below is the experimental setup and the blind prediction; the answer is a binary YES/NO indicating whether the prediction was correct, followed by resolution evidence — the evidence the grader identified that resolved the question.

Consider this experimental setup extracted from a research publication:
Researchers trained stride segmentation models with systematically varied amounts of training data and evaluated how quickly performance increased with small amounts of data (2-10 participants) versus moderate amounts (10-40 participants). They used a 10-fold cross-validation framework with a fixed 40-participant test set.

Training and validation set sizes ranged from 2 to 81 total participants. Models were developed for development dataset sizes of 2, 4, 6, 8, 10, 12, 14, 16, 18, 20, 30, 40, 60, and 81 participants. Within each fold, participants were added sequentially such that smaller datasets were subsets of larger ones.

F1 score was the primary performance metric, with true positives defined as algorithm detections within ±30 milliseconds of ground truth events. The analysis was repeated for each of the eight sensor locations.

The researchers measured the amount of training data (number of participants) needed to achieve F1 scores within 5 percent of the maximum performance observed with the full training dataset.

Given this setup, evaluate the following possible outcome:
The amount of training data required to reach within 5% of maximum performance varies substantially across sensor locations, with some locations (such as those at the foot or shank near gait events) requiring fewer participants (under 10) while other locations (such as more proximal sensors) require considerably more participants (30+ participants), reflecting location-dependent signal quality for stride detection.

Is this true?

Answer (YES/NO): NO